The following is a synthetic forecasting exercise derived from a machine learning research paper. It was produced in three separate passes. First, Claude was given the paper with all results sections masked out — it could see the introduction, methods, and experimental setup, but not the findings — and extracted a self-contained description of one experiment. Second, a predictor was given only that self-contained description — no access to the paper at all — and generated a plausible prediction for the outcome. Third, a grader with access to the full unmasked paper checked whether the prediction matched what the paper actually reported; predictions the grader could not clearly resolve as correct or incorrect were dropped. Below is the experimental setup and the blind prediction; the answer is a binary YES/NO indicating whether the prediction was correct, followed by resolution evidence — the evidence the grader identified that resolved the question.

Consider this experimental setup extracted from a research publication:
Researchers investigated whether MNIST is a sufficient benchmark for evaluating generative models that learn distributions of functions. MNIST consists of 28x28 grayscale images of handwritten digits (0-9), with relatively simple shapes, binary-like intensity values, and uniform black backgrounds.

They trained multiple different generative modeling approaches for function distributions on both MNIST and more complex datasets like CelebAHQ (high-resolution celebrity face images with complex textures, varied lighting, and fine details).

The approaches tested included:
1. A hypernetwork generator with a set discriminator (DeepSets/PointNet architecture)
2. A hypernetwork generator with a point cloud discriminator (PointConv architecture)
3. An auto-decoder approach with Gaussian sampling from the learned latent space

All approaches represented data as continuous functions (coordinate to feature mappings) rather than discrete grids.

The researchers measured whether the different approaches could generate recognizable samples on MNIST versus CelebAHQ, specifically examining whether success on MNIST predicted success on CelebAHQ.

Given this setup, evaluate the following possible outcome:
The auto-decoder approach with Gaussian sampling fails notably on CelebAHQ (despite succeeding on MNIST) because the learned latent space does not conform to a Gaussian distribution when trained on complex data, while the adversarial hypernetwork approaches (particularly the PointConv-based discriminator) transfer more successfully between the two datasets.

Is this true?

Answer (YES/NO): NO